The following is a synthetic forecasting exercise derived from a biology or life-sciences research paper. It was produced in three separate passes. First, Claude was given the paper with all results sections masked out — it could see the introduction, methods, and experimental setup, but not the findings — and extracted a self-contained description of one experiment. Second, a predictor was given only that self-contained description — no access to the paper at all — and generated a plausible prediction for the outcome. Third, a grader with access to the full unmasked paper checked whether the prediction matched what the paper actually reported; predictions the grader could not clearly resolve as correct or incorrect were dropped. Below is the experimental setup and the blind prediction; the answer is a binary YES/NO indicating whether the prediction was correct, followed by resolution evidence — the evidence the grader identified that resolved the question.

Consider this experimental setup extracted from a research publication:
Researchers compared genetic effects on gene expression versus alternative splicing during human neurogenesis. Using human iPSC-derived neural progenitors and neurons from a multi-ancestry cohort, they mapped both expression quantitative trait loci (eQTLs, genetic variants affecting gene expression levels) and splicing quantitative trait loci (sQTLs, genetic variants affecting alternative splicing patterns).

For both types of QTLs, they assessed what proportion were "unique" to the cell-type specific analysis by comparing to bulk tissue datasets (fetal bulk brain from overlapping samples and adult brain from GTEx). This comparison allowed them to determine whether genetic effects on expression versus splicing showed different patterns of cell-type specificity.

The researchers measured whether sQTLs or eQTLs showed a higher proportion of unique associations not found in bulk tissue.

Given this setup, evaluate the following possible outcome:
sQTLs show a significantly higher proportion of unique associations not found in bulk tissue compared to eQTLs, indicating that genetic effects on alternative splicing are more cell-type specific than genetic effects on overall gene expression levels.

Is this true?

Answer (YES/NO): YES